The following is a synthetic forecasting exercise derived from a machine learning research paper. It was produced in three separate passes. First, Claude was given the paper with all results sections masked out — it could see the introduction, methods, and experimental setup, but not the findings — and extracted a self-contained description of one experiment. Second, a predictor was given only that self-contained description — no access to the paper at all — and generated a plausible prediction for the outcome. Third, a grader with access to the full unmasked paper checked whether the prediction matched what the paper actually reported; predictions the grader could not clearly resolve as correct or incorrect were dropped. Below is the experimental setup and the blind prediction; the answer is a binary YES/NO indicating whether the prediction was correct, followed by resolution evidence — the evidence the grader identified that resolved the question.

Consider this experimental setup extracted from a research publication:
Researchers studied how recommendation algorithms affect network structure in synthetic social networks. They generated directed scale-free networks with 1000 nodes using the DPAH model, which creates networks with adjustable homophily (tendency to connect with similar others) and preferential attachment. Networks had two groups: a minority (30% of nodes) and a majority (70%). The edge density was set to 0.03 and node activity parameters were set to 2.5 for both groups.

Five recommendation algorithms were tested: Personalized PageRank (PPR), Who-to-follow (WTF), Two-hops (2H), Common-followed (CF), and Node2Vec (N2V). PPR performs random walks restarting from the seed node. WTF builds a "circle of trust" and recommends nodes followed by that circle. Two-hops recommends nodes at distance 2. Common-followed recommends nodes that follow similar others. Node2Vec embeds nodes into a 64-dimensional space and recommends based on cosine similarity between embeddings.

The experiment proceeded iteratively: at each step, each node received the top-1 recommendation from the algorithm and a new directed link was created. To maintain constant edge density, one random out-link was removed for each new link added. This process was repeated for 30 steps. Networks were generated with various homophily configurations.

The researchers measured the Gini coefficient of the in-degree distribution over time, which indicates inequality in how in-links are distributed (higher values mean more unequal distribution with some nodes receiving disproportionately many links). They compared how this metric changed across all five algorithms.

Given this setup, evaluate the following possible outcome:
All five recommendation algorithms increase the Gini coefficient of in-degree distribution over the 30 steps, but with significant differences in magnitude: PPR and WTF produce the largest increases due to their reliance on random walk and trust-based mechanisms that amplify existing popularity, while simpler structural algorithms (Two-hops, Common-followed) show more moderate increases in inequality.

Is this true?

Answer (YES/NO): NO